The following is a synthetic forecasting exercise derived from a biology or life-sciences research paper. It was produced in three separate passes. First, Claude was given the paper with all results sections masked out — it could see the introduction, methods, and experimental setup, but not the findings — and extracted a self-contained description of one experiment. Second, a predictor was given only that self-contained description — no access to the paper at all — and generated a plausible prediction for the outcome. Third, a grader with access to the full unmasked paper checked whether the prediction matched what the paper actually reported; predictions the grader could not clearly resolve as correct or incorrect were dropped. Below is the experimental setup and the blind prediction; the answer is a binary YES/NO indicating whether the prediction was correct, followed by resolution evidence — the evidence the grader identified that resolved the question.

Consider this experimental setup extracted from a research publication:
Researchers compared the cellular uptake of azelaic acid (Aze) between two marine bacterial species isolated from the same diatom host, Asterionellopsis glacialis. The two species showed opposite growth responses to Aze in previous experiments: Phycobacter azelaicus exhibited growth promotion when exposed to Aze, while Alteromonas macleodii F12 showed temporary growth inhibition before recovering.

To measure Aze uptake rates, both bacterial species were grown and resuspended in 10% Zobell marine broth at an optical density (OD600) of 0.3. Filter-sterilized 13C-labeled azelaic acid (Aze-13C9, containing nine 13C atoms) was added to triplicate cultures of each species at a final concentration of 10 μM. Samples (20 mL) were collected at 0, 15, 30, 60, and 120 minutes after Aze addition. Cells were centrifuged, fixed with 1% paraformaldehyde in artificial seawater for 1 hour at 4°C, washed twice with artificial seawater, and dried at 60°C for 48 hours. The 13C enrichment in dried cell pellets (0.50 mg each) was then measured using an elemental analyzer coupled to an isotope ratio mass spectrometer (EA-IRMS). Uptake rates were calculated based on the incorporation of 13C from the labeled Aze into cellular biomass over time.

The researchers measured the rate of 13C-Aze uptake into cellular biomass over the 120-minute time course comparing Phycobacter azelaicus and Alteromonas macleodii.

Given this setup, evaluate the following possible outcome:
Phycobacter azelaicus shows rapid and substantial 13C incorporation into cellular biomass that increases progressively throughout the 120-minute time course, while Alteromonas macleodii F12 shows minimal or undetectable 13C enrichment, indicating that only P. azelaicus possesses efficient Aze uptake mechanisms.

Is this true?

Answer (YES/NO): YES